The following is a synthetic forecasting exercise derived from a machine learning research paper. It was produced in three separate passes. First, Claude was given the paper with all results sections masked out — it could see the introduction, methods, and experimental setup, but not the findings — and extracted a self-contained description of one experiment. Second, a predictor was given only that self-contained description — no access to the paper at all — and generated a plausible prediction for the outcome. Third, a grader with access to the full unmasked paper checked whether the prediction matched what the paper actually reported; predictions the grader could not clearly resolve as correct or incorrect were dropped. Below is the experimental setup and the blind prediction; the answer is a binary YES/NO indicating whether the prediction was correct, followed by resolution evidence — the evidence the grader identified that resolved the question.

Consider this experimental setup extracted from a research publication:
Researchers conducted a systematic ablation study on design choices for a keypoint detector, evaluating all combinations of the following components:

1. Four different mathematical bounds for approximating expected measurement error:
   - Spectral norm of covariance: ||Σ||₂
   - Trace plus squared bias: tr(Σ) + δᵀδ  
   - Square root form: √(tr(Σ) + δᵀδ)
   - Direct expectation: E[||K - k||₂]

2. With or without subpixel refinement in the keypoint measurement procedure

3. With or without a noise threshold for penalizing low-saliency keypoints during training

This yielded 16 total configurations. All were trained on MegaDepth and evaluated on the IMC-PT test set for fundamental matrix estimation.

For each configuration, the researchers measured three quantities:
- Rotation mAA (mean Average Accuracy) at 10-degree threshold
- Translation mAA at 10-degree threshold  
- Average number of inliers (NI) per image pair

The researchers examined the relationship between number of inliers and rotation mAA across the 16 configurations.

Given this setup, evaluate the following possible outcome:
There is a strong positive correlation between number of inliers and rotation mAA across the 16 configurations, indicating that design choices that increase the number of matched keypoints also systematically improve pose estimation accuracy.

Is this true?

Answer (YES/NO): NO